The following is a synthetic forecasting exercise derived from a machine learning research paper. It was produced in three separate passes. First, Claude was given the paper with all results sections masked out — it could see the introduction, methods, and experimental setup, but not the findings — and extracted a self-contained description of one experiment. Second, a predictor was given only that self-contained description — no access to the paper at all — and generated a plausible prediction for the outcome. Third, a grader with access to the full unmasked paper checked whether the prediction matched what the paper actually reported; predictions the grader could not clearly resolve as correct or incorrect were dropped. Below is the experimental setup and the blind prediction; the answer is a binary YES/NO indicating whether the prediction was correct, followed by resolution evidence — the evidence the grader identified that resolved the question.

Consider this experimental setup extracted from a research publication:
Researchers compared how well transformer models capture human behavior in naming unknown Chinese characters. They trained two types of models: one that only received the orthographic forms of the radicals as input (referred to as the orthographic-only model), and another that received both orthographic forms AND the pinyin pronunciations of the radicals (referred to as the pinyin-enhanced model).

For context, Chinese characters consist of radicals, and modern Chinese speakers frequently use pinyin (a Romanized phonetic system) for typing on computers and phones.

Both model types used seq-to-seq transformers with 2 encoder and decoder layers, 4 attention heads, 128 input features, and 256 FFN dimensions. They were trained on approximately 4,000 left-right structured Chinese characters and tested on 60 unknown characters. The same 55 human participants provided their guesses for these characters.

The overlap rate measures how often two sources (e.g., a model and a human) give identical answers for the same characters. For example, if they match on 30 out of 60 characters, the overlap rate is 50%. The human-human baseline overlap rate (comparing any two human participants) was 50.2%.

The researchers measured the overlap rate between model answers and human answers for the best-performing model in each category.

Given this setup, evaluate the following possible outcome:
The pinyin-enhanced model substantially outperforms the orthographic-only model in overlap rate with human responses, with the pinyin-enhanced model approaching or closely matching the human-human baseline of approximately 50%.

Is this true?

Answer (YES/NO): YES